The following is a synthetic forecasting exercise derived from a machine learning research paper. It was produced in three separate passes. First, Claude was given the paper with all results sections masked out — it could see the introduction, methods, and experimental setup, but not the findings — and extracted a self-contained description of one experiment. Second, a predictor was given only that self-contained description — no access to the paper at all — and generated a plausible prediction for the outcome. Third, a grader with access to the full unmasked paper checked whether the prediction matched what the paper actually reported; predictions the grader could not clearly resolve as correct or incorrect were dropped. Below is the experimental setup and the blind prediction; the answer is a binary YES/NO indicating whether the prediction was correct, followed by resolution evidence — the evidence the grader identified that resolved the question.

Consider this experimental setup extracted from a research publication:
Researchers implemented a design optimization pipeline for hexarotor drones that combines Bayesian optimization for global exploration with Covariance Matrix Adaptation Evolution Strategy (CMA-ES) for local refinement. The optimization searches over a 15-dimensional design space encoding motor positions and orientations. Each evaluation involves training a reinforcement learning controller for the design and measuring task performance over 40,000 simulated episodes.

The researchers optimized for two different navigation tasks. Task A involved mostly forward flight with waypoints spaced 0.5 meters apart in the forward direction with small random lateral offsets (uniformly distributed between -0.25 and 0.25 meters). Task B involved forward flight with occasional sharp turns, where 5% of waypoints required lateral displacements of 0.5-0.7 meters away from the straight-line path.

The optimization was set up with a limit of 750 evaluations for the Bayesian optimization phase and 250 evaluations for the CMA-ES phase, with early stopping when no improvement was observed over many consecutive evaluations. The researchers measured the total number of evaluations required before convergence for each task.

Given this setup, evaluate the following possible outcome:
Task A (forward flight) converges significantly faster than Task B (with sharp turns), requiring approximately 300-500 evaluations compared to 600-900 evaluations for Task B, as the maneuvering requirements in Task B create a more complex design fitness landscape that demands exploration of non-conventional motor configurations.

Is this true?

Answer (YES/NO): NO